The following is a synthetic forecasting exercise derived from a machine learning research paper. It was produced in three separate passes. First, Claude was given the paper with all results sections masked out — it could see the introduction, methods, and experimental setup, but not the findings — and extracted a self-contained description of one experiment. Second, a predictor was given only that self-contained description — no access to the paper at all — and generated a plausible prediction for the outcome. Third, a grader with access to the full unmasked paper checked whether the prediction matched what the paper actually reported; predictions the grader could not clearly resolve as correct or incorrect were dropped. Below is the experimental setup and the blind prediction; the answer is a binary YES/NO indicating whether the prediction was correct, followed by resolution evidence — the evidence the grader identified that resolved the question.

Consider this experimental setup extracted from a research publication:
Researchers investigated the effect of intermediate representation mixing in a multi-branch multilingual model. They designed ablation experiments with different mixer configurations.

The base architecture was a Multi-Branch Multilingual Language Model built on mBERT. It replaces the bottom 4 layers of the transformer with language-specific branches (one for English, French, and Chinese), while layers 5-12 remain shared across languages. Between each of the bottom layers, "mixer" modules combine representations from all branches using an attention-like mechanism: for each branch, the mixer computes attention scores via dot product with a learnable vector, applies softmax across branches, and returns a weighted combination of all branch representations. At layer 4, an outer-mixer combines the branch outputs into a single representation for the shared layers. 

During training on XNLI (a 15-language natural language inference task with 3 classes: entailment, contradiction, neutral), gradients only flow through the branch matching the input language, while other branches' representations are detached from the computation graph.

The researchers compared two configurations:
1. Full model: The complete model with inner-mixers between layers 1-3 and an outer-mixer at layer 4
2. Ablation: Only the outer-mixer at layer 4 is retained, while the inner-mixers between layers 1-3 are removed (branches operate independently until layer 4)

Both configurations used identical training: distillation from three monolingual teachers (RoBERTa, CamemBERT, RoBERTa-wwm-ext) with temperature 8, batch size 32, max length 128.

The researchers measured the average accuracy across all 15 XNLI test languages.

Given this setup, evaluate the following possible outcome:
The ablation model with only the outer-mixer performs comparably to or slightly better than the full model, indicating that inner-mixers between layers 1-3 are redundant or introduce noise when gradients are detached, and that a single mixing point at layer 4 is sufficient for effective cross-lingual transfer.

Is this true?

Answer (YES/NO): NO